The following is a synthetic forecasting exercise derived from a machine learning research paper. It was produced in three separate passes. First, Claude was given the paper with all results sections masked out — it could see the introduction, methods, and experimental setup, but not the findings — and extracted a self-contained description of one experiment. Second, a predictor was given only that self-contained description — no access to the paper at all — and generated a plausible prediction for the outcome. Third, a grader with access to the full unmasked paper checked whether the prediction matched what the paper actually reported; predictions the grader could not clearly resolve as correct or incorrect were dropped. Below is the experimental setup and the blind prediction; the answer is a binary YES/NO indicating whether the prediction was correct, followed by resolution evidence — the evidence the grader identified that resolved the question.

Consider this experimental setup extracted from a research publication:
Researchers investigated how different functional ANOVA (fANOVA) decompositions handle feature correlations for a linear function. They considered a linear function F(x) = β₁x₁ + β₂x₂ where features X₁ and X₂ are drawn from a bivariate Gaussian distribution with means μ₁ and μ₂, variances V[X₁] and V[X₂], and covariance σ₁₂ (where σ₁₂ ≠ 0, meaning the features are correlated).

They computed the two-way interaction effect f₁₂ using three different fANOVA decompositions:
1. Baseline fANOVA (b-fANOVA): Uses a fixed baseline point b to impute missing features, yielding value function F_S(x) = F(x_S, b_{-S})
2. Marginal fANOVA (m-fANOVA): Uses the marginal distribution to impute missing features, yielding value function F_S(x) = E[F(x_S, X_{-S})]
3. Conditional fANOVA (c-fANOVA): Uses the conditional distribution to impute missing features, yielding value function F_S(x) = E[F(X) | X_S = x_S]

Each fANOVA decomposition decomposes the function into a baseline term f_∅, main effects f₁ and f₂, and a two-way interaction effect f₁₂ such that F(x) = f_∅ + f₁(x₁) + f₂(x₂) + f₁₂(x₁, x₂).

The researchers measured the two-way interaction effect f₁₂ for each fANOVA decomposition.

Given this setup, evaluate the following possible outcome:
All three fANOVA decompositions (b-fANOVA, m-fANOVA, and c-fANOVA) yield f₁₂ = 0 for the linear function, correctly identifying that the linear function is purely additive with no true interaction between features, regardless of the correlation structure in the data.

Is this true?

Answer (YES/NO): NO